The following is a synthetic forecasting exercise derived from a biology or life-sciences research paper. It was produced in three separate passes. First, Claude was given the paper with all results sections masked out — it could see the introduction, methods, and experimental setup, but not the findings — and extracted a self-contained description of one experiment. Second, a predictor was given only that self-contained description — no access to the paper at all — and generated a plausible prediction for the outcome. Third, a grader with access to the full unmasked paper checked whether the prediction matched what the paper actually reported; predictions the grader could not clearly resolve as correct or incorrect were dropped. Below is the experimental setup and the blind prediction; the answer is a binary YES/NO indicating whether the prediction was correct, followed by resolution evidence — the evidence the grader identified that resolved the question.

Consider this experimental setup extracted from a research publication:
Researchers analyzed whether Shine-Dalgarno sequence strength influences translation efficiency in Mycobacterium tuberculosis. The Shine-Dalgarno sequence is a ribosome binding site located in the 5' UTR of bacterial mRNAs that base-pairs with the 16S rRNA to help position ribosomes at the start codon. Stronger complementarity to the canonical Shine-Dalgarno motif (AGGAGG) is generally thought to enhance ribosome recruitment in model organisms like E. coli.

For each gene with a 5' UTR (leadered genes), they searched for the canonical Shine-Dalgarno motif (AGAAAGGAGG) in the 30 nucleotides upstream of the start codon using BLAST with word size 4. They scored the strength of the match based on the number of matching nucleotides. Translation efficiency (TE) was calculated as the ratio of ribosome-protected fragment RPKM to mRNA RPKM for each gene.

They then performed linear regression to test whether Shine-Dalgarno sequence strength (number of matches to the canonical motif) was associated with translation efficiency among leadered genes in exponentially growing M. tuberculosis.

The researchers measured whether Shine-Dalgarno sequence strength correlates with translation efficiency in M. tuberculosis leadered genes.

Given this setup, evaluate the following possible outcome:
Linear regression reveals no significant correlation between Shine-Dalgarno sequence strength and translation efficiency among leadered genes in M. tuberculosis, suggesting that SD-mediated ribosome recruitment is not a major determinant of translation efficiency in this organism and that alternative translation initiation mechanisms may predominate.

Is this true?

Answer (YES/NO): NO